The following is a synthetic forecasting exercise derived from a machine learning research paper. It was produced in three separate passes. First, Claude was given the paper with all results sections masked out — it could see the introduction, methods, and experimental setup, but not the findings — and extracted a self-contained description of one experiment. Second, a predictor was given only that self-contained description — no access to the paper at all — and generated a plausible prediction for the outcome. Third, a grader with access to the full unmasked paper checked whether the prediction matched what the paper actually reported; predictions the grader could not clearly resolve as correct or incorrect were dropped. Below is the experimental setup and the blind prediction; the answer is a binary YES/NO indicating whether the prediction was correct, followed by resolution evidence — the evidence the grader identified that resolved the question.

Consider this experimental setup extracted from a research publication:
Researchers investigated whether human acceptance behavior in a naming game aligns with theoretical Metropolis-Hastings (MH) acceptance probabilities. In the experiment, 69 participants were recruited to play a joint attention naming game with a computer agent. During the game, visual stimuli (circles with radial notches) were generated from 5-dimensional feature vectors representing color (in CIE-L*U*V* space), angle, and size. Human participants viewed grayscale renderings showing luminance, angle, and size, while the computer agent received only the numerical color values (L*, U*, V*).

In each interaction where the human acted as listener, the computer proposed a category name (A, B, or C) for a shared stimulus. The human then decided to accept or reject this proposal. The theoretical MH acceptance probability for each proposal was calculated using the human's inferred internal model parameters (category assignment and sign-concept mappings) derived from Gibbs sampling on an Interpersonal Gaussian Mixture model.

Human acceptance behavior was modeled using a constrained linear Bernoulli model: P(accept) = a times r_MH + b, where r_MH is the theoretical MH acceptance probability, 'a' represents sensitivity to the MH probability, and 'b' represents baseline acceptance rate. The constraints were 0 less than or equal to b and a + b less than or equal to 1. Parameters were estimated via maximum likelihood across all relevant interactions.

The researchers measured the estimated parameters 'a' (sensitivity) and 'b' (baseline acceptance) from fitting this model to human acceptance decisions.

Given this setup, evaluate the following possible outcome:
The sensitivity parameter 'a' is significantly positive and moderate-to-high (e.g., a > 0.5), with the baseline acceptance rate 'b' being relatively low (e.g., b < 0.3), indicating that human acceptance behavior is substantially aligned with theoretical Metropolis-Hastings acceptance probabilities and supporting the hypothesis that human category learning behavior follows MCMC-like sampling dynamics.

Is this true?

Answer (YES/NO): YES